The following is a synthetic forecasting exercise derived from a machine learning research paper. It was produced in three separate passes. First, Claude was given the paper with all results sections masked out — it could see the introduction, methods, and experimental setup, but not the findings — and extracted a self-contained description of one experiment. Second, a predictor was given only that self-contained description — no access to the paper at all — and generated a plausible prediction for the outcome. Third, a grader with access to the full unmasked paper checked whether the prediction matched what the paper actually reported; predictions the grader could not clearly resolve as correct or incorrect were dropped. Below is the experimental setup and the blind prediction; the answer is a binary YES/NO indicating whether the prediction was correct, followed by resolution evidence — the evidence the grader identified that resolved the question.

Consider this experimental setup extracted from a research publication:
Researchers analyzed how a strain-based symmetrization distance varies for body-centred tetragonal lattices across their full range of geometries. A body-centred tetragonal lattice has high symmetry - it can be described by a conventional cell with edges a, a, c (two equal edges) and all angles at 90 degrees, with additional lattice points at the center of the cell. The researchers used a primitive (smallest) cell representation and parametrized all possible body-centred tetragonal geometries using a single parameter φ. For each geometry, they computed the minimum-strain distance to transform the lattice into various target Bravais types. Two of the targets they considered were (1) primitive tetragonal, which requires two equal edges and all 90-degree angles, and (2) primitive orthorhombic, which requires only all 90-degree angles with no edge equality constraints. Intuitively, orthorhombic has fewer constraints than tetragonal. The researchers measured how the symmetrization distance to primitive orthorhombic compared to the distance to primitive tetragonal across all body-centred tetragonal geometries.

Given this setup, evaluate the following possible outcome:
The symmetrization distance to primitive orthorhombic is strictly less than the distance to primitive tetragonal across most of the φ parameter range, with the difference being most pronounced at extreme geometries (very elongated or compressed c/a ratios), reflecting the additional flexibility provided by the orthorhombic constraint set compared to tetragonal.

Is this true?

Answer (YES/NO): NO